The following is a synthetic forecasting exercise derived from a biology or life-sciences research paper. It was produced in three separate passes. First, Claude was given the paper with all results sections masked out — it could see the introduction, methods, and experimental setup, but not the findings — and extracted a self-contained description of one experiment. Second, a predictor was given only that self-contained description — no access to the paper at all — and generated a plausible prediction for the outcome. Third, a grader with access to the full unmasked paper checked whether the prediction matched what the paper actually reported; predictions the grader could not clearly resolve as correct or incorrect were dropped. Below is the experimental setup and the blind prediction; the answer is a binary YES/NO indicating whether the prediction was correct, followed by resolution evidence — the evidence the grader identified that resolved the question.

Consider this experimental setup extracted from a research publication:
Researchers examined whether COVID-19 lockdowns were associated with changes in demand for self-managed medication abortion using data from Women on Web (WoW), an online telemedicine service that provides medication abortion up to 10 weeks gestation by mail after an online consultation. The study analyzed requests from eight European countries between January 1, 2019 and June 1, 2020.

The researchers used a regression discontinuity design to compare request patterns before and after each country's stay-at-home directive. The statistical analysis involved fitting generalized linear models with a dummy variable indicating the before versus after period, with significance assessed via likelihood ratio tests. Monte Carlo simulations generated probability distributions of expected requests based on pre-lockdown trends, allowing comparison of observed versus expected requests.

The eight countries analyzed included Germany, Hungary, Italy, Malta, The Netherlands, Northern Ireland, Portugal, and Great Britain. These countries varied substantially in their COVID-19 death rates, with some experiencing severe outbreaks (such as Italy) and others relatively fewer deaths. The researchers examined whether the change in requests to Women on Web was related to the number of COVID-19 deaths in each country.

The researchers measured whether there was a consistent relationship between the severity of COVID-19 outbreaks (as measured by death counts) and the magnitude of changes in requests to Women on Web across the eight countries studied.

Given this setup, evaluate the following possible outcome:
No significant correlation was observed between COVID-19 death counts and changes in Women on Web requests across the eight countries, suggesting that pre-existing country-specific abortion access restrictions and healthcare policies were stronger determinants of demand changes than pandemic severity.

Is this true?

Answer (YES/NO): YES